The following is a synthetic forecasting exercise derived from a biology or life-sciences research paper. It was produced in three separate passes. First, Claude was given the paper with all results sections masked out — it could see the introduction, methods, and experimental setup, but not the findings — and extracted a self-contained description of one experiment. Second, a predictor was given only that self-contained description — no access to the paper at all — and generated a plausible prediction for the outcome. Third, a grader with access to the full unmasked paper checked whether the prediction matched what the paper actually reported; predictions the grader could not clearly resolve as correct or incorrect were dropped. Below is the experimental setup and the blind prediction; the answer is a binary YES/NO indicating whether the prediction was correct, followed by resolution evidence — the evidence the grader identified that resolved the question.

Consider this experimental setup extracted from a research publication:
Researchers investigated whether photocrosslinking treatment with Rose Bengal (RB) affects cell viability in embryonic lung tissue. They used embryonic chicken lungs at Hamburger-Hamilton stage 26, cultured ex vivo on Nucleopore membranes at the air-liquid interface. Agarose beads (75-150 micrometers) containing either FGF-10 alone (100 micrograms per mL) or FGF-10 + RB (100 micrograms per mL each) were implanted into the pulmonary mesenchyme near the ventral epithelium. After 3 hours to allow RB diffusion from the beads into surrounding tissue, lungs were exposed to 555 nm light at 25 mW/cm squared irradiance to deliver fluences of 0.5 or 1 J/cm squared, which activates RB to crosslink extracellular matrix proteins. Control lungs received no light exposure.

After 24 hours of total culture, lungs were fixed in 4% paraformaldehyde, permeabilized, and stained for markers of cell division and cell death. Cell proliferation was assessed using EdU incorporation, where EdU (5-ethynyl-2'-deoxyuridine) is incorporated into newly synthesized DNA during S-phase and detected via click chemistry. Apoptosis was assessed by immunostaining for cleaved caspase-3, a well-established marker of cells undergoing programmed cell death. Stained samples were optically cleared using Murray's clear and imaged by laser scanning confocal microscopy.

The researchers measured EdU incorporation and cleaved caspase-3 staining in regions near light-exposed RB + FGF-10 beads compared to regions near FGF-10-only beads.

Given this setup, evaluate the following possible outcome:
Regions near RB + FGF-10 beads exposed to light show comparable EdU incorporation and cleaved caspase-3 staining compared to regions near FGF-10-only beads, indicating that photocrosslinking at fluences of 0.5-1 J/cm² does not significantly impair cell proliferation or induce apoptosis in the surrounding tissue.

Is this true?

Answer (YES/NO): YES